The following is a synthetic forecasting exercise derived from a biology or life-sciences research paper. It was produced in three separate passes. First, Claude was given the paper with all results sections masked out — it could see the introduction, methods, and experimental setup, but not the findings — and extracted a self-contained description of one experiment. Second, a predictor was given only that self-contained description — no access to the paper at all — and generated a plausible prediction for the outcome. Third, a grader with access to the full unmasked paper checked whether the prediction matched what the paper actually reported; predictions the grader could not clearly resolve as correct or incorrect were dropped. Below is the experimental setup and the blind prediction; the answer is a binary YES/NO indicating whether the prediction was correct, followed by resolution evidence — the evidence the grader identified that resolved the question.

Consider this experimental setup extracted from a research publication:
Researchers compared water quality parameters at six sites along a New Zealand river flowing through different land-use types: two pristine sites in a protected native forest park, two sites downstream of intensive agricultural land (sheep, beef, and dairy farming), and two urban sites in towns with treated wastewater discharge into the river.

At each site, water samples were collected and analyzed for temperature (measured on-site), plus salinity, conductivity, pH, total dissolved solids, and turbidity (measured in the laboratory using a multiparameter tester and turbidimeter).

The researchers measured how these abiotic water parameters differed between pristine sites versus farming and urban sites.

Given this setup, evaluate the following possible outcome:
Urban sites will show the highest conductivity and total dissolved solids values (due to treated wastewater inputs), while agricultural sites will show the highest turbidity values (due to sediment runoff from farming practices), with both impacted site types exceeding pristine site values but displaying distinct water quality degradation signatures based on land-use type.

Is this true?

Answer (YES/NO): NO